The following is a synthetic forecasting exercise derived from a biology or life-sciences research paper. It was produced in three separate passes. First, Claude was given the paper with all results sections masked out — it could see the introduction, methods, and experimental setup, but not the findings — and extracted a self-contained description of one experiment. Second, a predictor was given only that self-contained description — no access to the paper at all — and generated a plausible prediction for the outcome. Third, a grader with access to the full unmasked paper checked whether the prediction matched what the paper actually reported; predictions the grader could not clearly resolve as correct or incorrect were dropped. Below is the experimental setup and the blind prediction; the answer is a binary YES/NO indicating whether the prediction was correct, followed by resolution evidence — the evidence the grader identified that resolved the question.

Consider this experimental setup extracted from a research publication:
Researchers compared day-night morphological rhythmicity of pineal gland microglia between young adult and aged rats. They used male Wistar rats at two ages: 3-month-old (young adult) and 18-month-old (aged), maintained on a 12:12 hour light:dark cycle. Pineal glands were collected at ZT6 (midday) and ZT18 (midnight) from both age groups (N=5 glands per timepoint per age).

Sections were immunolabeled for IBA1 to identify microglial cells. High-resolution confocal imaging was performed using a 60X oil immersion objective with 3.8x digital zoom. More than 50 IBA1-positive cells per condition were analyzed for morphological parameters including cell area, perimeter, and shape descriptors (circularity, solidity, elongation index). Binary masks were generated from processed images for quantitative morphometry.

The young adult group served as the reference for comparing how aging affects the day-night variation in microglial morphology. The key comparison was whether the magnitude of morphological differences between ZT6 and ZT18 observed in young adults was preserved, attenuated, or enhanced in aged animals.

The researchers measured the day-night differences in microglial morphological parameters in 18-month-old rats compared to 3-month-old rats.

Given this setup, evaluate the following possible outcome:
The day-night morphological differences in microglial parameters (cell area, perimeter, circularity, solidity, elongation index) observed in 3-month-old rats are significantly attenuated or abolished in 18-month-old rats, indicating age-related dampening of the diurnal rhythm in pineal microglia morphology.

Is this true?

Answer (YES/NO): YES